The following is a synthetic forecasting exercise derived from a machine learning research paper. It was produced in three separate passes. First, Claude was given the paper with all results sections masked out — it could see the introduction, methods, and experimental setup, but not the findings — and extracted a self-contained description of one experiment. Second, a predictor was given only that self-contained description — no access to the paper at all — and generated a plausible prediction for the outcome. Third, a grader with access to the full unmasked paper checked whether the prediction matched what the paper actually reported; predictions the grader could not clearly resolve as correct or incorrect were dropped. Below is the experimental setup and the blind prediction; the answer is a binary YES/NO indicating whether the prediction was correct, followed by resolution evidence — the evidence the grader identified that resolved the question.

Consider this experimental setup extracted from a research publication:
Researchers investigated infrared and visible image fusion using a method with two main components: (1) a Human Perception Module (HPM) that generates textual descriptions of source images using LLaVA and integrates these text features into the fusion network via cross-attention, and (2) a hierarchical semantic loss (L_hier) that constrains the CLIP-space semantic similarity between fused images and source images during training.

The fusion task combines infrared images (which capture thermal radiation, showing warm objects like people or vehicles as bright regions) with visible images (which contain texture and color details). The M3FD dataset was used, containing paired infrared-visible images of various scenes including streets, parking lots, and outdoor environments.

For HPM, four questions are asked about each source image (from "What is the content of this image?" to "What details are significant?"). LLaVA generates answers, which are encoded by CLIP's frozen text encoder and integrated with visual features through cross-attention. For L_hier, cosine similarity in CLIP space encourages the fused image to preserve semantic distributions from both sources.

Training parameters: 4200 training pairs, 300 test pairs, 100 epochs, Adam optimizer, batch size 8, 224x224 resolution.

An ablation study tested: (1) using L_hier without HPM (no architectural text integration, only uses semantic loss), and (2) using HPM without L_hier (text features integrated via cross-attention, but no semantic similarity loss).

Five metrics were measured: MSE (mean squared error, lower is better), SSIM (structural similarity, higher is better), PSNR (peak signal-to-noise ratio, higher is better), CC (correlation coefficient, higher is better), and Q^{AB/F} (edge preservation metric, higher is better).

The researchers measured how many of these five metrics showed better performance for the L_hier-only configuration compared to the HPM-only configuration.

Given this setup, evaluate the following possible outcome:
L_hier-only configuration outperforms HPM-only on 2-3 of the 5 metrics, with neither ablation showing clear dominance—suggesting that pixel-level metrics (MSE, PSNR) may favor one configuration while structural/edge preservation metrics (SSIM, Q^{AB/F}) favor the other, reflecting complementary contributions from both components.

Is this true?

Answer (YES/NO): NO